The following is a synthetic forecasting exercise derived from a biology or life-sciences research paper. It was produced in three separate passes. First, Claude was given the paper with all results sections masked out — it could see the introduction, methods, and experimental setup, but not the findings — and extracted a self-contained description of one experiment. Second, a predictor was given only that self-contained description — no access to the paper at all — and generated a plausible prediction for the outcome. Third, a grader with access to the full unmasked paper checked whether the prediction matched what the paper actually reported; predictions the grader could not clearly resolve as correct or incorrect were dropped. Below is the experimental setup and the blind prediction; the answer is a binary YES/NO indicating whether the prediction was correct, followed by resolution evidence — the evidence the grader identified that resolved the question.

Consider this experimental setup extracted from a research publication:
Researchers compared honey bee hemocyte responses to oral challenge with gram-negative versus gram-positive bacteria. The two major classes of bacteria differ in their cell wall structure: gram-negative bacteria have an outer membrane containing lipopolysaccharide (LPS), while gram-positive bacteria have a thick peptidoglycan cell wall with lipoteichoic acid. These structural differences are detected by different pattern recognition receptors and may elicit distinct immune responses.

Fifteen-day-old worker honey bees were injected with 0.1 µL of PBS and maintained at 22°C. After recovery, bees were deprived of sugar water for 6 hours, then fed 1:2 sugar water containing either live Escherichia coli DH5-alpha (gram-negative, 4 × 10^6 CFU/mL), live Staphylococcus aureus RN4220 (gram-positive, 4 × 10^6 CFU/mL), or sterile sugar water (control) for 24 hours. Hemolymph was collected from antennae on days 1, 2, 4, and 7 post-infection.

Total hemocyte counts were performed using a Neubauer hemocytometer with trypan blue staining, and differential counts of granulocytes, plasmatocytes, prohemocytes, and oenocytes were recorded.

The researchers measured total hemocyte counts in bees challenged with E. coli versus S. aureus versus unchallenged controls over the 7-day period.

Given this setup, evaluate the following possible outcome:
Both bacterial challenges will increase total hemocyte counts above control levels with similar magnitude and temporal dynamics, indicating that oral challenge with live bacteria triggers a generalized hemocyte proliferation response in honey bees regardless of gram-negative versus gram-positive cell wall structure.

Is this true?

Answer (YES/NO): NO